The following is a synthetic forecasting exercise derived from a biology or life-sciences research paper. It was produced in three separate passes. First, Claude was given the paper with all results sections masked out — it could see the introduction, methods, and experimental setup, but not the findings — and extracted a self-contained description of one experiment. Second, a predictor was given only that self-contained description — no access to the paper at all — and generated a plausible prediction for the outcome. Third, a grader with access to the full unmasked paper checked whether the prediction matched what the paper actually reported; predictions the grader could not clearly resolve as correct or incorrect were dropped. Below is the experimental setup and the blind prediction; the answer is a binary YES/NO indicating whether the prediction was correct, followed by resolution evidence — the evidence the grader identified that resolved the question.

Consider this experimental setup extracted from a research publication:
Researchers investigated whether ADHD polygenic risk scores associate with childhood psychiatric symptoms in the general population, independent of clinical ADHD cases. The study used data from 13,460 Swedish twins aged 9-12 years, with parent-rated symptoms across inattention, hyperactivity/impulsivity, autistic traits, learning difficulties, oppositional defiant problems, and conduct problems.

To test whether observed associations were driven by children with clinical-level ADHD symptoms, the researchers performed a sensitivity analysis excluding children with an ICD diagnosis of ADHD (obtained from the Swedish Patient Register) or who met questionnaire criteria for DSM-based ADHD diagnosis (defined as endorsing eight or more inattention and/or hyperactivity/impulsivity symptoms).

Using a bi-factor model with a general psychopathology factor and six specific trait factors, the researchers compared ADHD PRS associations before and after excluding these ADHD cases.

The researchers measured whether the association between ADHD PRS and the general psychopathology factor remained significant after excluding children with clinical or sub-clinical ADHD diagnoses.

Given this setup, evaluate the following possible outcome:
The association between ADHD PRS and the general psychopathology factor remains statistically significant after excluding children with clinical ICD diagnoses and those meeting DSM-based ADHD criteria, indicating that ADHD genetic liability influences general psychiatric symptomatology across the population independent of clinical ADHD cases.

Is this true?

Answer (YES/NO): YES